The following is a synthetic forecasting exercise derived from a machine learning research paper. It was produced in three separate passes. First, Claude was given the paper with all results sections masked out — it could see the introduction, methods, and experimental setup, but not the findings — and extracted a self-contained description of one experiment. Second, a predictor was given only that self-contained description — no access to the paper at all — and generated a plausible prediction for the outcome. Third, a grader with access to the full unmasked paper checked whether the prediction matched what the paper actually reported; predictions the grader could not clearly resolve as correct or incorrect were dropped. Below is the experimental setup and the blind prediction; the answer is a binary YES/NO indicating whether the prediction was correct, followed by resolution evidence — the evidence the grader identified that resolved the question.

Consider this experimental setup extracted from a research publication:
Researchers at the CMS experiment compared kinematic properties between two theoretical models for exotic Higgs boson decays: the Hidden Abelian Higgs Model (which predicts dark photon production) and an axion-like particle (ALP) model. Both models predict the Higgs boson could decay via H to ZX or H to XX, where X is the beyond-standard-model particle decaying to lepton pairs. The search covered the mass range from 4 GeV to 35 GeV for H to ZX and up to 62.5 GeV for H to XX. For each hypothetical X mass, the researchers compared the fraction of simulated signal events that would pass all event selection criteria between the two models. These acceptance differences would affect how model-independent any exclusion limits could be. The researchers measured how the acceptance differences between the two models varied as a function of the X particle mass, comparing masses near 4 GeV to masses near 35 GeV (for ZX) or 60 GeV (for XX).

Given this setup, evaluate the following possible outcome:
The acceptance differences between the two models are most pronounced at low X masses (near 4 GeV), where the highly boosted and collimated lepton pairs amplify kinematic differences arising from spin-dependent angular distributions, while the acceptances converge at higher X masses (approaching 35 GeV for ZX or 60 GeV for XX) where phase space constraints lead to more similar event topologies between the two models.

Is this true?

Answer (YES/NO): NO